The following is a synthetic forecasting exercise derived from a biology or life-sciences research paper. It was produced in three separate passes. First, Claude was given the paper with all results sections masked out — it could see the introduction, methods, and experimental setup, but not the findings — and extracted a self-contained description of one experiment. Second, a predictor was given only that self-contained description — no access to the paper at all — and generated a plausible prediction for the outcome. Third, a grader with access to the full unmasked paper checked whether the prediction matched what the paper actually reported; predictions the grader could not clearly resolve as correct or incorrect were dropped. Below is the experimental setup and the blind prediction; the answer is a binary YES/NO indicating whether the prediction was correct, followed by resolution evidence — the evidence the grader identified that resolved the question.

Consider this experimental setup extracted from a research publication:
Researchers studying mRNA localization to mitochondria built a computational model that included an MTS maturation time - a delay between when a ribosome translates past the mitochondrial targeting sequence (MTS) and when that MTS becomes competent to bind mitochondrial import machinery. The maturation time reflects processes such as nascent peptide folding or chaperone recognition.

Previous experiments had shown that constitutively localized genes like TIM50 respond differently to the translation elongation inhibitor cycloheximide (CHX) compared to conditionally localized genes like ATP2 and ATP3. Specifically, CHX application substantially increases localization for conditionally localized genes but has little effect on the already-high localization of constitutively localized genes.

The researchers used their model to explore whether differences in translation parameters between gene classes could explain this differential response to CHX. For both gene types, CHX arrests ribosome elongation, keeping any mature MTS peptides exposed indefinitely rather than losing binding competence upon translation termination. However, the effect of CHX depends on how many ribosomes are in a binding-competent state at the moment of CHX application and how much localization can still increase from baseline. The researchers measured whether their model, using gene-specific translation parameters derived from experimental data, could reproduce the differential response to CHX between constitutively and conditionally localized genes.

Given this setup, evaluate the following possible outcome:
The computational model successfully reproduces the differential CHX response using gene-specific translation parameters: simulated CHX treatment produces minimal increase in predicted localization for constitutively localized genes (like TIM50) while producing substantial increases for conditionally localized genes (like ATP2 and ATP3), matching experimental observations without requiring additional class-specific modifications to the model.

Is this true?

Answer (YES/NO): YES